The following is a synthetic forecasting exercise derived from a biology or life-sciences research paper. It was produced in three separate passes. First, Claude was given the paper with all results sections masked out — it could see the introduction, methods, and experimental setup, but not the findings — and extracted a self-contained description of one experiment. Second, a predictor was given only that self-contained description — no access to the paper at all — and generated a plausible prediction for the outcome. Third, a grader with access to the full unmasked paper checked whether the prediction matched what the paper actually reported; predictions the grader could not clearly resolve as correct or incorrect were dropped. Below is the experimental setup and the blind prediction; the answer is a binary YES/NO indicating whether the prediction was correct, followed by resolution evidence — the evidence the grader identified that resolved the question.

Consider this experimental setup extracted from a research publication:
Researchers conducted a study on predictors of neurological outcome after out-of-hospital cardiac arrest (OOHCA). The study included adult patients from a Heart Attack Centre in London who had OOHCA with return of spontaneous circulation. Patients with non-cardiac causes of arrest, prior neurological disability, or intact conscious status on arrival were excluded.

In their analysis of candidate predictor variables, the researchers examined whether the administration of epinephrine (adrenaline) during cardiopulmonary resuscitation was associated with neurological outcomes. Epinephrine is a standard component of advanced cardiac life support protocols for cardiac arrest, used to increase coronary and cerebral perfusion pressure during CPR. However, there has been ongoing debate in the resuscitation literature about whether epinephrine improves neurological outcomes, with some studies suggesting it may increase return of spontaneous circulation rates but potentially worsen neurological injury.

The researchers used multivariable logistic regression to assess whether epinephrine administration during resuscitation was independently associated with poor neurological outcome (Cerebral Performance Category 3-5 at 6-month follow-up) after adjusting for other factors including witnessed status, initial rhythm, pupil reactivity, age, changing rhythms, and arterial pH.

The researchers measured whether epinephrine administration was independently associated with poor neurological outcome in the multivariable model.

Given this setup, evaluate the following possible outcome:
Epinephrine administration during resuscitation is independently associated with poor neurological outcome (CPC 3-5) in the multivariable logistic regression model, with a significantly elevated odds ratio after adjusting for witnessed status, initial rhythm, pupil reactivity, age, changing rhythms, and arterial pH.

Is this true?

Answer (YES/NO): YES